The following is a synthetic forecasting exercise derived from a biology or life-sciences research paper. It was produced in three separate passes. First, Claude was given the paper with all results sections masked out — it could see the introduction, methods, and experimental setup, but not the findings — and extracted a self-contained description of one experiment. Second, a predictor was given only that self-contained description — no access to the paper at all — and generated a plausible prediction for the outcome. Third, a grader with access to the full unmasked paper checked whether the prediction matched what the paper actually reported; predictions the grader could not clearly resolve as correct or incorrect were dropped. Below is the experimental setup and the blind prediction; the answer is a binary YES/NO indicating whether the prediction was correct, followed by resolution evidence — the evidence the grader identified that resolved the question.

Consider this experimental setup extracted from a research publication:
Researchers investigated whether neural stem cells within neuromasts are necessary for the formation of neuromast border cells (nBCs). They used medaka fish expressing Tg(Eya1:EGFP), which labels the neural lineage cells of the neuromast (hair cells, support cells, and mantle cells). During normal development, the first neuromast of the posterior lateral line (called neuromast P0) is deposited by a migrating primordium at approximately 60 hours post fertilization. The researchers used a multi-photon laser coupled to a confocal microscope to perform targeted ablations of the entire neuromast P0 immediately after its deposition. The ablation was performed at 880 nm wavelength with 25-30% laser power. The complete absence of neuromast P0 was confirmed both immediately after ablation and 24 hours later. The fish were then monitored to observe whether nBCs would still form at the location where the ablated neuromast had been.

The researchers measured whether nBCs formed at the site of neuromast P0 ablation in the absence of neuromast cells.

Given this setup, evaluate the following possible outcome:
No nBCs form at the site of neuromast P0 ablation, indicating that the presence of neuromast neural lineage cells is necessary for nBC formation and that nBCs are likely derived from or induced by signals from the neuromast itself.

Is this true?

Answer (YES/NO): YES